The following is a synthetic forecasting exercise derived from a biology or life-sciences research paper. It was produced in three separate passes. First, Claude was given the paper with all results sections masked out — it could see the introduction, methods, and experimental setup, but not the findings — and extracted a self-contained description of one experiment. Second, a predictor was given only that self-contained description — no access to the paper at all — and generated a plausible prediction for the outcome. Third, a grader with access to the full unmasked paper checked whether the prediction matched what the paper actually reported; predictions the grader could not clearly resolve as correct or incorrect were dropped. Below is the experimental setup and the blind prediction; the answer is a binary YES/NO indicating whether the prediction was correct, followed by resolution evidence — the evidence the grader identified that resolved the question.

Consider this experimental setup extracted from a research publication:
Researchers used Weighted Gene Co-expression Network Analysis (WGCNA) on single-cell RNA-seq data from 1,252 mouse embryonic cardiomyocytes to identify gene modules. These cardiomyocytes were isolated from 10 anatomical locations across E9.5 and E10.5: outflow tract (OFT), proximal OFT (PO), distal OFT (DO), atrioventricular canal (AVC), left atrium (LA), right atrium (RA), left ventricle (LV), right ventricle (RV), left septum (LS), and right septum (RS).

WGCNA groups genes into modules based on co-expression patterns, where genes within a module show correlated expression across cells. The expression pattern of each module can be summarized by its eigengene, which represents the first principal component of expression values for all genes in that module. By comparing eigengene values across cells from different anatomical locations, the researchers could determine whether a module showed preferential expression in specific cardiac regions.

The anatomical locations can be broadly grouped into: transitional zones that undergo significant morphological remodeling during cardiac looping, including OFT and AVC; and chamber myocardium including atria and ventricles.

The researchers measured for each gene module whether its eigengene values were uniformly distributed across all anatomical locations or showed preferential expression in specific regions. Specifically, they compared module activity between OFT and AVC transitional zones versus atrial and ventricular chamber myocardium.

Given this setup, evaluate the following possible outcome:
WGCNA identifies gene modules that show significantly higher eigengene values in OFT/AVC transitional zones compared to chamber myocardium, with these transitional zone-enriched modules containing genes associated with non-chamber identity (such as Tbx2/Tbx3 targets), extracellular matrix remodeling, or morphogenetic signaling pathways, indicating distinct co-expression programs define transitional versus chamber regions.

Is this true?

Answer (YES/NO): YES